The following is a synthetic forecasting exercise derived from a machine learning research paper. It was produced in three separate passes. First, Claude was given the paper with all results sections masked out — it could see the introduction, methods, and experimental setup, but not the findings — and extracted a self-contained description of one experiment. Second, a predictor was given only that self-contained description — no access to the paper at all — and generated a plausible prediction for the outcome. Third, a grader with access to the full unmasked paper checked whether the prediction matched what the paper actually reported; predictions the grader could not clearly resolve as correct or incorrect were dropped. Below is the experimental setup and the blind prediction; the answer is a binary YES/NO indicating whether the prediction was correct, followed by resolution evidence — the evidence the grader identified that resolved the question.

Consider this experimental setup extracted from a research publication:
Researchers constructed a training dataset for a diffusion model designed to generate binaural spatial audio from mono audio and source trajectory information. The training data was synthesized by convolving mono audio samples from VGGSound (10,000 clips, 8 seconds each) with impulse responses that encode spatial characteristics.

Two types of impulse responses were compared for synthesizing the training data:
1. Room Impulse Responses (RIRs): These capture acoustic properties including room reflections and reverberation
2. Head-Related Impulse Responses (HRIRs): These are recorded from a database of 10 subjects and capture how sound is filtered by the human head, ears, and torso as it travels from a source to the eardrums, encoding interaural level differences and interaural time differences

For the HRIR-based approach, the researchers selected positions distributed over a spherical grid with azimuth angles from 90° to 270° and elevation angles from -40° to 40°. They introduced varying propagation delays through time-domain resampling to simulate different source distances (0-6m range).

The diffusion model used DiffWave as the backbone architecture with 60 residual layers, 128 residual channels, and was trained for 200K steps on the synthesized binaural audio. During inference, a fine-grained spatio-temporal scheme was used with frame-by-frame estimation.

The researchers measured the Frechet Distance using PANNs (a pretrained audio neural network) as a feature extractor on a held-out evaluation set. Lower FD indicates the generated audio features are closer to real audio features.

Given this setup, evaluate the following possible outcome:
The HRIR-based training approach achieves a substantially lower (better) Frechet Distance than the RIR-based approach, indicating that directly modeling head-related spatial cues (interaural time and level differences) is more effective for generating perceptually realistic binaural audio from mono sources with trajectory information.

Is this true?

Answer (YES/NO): YES